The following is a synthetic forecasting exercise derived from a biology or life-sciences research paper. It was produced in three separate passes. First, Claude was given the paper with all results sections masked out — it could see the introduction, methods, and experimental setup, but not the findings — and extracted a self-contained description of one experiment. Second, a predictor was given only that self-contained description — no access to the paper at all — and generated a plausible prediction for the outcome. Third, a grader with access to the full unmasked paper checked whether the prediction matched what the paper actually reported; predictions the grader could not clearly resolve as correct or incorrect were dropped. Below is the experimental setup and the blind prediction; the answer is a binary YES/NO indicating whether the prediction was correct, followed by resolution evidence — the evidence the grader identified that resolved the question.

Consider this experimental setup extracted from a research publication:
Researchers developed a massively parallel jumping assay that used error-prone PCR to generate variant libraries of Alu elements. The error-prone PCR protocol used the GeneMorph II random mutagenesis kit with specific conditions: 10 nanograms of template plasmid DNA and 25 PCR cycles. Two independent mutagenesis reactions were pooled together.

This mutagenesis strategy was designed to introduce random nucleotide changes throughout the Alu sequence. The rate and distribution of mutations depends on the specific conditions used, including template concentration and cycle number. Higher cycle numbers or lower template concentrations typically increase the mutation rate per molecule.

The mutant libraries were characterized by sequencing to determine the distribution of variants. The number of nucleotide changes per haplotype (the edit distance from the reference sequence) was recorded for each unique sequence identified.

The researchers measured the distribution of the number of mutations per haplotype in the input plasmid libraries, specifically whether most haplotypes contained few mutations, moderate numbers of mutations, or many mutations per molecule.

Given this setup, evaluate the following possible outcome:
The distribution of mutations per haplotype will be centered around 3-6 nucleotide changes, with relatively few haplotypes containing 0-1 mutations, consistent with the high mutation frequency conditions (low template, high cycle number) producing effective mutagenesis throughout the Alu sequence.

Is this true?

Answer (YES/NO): NO